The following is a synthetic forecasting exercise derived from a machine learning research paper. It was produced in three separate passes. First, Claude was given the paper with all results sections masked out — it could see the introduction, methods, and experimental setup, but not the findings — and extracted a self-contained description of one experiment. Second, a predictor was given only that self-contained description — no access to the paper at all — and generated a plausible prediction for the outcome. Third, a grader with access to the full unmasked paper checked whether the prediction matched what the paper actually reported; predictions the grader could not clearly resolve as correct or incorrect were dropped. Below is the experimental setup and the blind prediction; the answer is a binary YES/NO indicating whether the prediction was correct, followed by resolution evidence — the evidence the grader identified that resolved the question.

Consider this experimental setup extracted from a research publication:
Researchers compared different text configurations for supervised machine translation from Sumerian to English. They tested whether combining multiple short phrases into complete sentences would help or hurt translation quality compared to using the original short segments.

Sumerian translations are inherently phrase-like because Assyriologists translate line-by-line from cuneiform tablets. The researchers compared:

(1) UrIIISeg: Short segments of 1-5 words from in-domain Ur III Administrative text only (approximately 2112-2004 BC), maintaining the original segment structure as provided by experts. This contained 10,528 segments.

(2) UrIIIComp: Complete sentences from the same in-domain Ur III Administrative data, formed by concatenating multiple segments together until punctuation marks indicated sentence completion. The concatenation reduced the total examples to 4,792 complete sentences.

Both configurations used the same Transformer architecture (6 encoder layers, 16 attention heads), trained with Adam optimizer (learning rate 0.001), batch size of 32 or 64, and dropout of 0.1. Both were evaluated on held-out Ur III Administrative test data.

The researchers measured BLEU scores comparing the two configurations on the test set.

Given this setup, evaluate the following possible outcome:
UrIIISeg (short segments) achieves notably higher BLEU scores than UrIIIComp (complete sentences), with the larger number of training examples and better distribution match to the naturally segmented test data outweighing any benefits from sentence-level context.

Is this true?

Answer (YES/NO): YES